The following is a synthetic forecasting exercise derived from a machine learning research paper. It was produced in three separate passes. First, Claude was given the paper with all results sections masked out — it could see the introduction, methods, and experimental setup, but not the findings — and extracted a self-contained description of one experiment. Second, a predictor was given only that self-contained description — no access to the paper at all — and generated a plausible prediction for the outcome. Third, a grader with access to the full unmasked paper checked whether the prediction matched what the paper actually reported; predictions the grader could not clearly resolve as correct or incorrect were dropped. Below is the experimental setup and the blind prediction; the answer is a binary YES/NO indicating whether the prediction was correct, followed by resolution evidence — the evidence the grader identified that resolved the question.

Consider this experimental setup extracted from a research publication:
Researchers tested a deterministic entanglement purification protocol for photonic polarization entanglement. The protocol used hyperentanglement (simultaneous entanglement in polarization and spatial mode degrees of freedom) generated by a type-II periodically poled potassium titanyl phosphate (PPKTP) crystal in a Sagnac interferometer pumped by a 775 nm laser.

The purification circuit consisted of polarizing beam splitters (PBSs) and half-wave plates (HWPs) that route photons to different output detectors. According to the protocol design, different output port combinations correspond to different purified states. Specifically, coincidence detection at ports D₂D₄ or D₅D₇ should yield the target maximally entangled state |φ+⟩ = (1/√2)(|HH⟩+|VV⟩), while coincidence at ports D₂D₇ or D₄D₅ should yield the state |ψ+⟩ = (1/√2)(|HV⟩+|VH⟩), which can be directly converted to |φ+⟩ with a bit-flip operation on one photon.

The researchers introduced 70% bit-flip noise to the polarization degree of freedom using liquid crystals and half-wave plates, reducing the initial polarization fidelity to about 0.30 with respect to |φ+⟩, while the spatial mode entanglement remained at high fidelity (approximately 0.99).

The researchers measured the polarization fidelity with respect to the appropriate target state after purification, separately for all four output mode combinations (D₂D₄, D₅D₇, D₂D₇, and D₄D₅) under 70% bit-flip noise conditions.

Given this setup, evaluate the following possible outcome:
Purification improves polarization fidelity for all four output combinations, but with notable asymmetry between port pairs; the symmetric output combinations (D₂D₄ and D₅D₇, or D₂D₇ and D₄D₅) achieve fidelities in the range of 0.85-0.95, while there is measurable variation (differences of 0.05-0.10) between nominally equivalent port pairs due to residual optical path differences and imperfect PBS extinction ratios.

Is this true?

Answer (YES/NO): NO